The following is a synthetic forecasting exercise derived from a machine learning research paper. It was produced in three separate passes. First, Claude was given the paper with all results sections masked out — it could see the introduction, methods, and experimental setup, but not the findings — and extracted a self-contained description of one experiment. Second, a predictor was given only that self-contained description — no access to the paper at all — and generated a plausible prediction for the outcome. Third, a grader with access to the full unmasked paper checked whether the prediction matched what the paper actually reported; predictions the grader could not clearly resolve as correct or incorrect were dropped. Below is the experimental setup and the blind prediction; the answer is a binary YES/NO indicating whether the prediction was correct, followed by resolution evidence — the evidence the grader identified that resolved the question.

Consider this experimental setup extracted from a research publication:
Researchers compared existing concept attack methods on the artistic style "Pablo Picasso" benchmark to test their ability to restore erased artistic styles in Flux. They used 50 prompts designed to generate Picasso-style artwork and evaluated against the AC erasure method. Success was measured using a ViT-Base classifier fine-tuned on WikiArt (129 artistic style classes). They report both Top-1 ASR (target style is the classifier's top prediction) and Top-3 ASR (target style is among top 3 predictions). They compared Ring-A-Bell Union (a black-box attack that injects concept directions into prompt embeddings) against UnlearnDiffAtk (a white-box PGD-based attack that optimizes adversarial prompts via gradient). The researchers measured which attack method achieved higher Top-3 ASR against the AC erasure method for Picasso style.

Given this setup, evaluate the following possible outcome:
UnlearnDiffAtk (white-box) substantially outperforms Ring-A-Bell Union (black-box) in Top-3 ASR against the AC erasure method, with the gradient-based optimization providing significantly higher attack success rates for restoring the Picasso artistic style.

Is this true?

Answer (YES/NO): YES